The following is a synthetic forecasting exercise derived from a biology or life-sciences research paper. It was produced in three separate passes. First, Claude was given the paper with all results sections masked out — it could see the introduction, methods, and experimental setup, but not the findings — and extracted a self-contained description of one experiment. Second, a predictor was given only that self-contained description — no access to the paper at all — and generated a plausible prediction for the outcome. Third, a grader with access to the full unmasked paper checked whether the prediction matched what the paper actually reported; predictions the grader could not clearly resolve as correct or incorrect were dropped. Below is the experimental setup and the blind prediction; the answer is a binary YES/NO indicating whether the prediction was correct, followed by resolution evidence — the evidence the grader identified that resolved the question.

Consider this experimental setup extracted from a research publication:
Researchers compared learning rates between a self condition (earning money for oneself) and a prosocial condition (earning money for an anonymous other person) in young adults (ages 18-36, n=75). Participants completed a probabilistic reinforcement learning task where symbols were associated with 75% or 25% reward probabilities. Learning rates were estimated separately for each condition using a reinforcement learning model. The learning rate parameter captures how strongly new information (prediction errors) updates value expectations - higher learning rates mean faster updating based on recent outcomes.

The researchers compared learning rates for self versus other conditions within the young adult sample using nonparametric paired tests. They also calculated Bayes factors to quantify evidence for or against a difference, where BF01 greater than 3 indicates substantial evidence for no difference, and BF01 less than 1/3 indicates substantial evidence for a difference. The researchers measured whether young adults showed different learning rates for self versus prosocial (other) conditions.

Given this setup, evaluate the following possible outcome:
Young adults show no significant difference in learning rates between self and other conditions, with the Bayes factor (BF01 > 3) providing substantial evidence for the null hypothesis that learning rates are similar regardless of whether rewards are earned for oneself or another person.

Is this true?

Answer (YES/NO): NO